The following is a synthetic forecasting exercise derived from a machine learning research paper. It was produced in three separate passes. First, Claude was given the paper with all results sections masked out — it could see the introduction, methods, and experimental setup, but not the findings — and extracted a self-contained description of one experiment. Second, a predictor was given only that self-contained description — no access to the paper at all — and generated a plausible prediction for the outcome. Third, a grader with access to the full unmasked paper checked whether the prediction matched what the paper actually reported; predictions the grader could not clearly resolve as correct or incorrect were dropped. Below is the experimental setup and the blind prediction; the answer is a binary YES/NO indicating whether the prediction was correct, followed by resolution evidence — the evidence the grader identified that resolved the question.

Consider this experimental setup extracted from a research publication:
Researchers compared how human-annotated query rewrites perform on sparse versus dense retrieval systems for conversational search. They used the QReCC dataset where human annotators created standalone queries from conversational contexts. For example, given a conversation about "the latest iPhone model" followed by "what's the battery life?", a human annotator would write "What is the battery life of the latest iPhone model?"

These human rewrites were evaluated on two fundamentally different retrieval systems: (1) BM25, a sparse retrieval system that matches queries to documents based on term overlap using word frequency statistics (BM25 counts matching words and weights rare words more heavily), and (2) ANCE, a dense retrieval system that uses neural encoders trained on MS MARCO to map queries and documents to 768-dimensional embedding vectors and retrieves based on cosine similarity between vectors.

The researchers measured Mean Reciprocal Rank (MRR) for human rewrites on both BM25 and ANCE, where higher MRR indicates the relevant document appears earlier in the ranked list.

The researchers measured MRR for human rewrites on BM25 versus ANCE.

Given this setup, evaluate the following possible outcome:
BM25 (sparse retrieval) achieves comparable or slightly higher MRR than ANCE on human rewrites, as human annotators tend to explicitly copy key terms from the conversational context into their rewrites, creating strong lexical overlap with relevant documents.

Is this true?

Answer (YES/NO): YES